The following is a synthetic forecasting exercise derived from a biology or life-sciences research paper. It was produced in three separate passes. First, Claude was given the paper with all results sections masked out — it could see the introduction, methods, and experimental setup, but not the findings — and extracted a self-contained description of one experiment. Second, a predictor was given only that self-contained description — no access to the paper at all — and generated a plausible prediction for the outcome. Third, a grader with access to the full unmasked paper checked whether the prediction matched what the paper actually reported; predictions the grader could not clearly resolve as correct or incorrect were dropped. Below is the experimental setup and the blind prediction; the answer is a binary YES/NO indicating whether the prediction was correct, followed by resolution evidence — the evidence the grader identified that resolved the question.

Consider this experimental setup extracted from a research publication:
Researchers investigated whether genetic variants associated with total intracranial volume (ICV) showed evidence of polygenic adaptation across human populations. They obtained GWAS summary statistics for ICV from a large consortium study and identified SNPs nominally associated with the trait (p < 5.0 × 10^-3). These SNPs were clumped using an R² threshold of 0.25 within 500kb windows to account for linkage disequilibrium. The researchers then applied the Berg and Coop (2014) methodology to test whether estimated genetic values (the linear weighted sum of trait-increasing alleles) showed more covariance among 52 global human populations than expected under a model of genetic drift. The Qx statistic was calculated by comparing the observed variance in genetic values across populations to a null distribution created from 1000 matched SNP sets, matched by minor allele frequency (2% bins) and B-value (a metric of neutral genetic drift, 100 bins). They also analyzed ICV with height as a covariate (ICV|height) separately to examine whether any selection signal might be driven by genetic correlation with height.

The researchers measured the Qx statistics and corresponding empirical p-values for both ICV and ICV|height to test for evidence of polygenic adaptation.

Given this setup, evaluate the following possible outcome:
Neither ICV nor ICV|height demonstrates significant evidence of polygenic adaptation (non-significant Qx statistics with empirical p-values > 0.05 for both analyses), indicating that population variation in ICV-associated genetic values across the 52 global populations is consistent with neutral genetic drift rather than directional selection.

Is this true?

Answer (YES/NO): YES